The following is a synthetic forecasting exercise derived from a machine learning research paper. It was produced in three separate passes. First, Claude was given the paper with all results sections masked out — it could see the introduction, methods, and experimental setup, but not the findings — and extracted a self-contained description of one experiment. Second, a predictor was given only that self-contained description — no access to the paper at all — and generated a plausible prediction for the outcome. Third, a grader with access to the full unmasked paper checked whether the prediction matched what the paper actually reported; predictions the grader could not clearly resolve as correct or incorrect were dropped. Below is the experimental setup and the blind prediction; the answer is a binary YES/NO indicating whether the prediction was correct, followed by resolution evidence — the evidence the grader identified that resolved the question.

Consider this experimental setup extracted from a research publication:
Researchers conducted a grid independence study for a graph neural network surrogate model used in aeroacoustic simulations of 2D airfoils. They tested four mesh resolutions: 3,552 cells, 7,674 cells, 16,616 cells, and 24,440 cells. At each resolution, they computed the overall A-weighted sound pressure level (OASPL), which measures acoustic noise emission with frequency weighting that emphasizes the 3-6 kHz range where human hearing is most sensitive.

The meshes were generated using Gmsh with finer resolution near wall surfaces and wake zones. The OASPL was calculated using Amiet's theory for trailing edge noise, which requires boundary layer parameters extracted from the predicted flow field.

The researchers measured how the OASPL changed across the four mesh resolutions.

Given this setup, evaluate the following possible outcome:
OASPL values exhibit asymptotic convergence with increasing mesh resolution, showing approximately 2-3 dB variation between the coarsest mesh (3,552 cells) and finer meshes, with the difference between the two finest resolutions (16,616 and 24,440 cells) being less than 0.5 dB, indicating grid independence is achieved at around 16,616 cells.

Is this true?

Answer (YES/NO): NO